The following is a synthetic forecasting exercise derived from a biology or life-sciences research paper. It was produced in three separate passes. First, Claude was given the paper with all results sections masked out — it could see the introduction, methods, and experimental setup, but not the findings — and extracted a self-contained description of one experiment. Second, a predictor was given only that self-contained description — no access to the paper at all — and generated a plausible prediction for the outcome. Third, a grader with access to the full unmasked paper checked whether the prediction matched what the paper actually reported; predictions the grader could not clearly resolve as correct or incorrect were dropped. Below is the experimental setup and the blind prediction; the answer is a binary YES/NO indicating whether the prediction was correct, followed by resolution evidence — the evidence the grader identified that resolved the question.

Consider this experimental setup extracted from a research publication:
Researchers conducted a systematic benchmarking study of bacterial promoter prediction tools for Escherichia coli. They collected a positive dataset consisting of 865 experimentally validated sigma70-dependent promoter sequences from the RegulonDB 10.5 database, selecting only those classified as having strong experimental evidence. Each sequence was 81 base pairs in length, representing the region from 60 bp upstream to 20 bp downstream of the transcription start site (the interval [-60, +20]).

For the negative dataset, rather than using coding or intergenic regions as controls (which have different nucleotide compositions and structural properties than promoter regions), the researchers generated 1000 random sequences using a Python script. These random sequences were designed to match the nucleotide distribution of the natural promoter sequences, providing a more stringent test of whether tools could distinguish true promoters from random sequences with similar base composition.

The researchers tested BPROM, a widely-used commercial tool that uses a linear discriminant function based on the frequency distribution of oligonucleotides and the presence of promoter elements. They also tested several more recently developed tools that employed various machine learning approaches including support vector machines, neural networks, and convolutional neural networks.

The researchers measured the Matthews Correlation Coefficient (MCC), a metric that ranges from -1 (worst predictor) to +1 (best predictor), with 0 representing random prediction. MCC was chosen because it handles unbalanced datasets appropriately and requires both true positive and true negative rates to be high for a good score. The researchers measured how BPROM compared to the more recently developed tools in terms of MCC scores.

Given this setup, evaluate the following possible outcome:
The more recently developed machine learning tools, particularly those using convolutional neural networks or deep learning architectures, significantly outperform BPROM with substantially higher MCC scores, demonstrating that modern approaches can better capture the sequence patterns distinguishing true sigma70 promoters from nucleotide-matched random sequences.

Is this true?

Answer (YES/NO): YES